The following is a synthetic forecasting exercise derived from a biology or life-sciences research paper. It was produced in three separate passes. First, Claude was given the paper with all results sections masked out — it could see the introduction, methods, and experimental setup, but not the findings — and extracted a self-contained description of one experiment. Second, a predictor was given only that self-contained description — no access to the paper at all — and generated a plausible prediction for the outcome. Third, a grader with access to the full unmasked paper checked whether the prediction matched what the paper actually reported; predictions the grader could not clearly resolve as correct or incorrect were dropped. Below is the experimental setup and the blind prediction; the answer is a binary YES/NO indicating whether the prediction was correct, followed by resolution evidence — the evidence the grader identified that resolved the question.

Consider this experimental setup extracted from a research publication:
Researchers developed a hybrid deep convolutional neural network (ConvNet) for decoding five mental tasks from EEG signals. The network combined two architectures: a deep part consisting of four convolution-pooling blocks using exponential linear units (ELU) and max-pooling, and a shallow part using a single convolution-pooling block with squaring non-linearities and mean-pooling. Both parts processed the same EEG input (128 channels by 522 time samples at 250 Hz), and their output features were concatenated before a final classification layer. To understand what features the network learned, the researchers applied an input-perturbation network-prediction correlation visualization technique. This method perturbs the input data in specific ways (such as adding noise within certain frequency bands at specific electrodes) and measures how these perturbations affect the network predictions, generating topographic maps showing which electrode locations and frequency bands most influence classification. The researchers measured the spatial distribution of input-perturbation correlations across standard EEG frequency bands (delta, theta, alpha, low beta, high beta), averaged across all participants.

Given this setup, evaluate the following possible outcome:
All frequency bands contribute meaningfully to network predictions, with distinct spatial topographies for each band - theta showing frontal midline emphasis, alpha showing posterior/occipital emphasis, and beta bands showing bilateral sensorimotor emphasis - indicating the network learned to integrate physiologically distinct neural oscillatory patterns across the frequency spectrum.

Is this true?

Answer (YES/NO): NO